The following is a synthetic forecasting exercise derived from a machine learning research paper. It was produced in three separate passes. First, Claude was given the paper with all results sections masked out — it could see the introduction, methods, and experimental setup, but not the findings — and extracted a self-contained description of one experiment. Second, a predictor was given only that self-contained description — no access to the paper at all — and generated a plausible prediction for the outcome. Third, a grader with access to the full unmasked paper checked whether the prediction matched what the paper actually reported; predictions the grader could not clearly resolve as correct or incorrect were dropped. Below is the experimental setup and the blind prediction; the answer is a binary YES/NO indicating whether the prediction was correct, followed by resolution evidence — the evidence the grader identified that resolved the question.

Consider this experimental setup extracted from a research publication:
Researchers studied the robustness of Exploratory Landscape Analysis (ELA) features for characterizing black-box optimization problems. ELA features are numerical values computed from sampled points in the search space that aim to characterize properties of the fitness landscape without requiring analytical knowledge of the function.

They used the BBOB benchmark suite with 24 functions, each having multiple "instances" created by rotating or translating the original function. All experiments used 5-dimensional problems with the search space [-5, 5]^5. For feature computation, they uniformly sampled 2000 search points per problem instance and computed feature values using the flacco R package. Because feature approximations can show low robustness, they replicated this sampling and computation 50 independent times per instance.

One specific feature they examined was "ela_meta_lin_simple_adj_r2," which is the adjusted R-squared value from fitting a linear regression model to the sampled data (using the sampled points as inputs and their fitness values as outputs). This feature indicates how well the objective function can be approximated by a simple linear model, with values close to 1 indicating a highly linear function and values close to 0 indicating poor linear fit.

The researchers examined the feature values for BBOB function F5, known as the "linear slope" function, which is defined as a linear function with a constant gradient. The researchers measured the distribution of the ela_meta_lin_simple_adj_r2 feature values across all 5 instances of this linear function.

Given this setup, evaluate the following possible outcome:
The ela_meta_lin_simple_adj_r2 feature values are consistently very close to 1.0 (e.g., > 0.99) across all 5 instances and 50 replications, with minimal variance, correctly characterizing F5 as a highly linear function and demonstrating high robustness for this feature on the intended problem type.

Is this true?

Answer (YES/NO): YES